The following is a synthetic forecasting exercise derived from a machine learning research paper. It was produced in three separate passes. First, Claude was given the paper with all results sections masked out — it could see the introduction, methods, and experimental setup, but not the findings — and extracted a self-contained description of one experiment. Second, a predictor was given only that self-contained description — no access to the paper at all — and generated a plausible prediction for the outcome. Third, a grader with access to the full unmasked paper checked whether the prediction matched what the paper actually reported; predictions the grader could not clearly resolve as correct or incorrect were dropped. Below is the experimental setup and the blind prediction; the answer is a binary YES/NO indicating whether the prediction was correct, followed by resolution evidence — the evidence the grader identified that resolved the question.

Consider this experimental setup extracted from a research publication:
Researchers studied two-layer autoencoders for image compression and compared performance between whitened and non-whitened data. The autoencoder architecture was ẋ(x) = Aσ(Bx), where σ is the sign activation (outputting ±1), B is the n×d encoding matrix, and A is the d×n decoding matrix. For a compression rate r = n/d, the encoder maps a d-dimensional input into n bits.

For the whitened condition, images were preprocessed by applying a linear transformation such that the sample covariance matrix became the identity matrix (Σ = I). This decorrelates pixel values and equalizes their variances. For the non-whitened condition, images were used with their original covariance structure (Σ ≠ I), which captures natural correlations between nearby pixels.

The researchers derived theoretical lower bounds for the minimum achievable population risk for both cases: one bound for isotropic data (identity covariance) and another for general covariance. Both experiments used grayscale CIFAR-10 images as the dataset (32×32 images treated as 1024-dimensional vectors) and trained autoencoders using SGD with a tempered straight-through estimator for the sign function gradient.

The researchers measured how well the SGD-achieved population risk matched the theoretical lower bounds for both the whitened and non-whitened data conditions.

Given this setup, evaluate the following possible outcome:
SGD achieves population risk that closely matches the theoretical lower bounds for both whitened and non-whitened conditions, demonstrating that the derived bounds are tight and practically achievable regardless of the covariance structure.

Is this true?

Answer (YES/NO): YES